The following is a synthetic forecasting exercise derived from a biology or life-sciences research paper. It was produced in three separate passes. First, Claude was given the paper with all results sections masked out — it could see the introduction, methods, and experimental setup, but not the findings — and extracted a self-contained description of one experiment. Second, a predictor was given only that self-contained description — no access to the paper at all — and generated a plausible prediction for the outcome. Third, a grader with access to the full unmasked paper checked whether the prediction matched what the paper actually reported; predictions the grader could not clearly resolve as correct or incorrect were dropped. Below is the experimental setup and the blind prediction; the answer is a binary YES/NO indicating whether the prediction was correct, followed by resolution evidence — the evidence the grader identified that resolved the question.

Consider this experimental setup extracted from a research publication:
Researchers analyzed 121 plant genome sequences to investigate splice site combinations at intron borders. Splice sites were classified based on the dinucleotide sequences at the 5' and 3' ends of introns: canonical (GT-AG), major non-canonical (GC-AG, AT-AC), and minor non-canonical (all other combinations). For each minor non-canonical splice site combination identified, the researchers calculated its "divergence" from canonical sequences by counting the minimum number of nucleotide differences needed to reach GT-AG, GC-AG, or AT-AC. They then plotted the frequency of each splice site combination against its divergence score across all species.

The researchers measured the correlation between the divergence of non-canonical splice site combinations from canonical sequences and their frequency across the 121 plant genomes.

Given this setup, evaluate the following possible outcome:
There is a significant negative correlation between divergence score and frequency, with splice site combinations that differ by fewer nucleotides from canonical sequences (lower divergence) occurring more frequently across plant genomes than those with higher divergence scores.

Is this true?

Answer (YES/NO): YES